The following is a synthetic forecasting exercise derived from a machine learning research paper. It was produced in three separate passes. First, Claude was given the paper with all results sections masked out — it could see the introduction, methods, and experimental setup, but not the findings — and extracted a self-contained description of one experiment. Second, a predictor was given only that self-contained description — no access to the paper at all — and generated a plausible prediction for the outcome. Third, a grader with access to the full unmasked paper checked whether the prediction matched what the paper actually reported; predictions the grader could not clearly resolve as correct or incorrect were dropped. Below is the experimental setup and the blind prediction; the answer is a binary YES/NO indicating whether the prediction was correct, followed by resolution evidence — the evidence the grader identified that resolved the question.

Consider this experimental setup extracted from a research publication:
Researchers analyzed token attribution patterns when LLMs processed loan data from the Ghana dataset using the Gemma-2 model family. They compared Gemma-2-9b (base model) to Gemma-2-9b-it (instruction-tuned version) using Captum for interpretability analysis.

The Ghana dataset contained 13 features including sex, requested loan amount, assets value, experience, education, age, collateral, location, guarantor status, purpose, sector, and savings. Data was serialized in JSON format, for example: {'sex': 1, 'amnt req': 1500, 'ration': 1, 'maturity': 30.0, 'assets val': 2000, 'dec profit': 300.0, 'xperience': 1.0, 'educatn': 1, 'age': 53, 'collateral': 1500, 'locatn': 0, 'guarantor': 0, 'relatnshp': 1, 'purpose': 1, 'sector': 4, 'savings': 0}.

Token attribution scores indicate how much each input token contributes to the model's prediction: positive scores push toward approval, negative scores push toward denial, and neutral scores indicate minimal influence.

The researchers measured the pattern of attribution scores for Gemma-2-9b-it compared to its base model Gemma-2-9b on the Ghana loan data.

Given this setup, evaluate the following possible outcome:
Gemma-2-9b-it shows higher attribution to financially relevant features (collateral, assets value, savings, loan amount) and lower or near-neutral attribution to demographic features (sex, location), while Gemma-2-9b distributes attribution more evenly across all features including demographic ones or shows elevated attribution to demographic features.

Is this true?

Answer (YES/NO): NO